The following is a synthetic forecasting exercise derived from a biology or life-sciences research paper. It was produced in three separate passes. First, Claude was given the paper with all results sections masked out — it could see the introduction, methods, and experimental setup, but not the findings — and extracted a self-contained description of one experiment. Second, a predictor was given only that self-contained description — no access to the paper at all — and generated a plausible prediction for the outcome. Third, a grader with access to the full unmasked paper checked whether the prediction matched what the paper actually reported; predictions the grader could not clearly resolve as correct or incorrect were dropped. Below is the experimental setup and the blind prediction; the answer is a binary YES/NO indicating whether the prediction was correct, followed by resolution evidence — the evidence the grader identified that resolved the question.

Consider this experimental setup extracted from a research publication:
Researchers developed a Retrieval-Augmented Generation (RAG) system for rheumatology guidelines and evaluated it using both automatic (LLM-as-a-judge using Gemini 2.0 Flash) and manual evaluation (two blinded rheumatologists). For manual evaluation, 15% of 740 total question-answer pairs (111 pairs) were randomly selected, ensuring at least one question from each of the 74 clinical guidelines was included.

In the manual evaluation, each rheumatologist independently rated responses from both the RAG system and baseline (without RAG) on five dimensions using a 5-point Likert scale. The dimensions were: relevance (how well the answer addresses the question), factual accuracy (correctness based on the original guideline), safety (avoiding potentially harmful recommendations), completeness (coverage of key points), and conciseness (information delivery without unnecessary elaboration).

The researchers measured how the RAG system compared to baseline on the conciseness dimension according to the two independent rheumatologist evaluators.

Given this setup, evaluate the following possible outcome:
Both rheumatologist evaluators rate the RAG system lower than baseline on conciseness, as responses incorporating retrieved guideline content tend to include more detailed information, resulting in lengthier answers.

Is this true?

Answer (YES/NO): NO